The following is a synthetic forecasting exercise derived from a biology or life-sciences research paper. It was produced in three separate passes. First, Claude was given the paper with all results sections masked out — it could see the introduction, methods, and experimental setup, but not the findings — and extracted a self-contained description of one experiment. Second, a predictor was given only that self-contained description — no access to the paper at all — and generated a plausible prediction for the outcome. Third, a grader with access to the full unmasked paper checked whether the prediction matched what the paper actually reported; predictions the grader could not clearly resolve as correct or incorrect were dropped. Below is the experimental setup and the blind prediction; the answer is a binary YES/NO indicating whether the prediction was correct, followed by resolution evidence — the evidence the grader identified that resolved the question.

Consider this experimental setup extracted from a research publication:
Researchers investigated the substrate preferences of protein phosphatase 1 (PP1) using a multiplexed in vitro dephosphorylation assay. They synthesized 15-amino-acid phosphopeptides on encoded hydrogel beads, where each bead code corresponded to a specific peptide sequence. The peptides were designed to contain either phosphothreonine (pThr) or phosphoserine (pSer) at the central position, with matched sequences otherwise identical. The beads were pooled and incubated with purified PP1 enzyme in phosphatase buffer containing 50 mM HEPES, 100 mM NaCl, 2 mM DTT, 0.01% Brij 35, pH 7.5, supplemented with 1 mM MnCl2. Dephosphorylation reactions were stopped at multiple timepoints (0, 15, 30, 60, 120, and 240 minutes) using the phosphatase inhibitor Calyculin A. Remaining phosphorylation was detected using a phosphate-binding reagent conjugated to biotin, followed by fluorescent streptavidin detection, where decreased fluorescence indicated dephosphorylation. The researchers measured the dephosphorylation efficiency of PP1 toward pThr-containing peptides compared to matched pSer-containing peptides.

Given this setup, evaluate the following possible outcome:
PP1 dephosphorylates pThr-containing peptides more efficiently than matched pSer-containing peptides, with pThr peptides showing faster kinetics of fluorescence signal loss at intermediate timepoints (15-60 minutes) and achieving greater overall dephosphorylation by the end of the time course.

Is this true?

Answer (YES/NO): YES